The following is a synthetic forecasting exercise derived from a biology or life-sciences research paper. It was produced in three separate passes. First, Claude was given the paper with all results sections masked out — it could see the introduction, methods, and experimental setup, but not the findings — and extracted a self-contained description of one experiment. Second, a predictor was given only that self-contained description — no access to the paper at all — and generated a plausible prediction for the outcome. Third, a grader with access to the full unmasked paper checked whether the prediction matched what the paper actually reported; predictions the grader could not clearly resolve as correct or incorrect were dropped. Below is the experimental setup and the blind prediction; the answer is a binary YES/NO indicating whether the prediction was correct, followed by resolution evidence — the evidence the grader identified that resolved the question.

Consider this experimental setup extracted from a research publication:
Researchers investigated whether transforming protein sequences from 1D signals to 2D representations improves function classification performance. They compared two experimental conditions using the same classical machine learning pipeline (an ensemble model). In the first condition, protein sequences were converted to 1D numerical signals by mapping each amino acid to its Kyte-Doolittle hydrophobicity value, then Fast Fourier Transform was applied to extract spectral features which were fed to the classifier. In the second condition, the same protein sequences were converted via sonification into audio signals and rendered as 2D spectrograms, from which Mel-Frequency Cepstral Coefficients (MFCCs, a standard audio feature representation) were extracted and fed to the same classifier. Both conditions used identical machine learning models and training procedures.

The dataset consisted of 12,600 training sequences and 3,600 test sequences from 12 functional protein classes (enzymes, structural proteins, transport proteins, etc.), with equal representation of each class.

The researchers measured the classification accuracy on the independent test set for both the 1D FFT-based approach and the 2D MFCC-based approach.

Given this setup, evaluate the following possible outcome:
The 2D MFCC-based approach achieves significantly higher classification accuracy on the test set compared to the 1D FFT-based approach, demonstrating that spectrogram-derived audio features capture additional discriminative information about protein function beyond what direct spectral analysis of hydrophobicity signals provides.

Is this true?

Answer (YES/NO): YES